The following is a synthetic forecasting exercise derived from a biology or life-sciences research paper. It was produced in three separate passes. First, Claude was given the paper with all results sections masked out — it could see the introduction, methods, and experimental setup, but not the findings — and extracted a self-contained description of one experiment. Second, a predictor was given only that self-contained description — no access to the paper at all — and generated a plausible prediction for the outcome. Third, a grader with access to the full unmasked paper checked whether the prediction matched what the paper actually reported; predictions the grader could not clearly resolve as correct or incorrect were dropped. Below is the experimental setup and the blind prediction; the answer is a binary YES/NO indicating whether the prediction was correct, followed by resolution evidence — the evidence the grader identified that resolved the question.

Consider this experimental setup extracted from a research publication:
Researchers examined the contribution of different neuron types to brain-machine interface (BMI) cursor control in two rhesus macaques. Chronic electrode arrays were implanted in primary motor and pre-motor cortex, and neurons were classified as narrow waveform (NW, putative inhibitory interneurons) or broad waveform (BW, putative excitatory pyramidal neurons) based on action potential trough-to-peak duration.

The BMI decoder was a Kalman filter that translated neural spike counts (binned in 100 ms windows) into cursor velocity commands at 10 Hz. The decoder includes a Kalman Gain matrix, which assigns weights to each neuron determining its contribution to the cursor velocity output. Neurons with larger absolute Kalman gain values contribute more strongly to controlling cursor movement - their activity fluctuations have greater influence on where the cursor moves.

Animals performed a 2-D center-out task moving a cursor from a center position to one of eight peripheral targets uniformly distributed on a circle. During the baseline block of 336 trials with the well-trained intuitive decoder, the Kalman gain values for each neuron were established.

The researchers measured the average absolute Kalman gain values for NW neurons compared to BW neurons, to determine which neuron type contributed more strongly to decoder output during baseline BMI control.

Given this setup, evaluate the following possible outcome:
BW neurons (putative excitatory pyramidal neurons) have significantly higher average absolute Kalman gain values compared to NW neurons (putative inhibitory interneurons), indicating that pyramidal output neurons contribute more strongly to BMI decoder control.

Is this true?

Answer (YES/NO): NO